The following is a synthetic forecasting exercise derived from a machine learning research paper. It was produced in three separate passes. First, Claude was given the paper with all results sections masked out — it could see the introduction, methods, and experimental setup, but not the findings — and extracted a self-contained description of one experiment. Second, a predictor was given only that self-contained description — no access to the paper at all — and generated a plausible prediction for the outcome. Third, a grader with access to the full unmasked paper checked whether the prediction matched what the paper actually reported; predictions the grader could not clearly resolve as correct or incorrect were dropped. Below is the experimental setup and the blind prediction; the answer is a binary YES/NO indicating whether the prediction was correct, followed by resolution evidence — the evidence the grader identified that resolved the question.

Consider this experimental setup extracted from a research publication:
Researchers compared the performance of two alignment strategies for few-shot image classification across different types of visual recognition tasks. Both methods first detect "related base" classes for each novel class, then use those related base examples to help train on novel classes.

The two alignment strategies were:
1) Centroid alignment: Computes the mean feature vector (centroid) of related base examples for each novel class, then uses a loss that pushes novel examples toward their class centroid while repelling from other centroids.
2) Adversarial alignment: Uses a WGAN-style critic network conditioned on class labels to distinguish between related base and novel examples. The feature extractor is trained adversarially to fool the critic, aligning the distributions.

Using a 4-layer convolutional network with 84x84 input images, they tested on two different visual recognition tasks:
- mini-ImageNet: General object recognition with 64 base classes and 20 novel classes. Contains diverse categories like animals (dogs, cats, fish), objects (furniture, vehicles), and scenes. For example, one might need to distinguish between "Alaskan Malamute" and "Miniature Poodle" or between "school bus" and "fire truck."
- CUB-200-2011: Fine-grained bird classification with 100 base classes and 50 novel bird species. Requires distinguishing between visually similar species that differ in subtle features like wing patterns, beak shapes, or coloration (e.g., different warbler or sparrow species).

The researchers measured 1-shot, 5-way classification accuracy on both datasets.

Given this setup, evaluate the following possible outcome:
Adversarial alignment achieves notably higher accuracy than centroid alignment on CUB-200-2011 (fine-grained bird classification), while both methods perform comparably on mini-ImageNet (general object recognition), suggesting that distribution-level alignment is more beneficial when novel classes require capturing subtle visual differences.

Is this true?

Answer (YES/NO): NO